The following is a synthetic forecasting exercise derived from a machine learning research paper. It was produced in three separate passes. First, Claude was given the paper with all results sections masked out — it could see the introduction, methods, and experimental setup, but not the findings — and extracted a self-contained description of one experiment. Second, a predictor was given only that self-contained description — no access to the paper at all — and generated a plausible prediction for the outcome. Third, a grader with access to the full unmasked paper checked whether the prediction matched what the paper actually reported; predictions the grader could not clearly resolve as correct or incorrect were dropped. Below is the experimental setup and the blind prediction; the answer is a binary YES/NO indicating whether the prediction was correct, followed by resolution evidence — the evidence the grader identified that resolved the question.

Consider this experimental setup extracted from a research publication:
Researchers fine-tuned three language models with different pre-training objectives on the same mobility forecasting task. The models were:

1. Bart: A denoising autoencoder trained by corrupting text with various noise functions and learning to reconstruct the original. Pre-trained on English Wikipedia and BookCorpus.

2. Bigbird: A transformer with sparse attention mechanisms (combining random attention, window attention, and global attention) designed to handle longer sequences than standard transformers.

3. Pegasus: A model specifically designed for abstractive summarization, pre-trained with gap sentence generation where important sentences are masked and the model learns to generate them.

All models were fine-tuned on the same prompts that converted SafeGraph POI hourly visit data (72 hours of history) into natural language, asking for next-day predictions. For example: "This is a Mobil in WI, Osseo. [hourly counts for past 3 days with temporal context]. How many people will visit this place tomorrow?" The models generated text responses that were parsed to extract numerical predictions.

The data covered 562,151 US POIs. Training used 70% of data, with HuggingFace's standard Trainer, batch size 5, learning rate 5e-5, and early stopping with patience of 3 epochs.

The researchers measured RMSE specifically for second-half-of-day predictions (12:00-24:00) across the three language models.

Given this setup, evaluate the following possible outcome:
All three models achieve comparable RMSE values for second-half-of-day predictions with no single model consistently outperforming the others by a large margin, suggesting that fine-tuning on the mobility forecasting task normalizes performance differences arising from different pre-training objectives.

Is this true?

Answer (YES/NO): NO